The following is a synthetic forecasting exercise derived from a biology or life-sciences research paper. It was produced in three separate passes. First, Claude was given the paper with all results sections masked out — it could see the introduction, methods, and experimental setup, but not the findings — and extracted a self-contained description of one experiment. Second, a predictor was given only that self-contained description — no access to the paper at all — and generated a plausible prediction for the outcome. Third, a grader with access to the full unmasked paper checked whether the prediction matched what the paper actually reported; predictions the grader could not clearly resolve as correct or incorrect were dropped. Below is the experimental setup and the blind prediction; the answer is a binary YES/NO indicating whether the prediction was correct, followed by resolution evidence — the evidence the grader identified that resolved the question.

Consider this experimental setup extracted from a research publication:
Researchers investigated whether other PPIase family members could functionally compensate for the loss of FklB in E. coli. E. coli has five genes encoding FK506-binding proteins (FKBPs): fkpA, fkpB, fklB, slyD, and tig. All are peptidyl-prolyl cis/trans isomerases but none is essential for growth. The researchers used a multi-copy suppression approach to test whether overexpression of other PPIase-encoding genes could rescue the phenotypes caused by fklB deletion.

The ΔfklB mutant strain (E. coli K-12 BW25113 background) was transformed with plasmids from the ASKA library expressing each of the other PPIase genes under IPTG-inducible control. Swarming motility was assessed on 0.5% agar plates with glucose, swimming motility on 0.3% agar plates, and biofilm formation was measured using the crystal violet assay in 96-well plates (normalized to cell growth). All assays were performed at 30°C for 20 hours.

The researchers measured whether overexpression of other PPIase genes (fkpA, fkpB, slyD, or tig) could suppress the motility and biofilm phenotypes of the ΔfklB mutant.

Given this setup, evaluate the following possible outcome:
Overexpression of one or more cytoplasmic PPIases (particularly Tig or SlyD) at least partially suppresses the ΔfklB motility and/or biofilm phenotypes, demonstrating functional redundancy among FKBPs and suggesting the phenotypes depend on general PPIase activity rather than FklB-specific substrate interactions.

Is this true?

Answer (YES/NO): YES